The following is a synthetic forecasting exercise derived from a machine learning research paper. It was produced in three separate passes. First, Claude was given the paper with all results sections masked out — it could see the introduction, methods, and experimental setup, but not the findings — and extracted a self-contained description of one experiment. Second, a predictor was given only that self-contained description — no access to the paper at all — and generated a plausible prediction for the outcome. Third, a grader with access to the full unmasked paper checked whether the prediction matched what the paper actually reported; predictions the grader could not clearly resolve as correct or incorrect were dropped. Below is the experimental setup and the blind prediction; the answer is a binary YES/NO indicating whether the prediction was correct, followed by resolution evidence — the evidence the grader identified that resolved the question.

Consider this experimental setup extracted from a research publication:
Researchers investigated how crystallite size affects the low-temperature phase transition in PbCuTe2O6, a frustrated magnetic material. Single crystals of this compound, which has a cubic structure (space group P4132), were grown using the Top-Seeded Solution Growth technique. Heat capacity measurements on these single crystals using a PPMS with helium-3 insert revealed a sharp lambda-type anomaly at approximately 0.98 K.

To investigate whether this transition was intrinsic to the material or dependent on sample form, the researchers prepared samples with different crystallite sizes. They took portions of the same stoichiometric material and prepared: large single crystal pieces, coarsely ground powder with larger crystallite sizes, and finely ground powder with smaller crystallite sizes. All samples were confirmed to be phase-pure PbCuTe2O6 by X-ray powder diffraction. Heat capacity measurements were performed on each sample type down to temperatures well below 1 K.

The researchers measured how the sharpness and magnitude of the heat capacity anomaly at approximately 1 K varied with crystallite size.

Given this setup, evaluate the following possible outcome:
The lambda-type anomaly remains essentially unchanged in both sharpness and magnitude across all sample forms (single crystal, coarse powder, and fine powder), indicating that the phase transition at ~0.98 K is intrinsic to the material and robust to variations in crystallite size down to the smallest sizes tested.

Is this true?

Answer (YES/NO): NO